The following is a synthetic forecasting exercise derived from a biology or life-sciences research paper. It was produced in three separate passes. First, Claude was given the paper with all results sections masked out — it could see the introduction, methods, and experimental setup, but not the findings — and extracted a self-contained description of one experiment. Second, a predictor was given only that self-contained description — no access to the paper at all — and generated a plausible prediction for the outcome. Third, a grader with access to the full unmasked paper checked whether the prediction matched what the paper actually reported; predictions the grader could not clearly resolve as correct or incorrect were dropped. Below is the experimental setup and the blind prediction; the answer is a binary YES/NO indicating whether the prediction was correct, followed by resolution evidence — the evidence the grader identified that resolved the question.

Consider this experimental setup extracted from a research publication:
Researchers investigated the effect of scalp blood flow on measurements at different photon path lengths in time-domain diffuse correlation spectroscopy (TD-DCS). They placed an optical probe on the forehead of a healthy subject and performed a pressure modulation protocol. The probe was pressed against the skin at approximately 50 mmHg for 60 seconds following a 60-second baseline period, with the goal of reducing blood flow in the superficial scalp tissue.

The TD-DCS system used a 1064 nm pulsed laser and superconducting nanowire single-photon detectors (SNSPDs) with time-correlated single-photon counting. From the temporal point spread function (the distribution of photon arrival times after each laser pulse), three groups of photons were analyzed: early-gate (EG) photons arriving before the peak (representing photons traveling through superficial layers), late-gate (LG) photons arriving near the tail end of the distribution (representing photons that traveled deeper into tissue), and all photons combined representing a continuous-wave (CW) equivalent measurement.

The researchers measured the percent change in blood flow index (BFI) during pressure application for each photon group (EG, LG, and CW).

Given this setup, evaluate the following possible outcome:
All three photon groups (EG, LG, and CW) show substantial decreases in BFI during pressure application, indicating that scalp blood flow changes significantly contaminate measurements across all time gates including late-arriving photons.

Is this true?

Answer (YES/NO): NO